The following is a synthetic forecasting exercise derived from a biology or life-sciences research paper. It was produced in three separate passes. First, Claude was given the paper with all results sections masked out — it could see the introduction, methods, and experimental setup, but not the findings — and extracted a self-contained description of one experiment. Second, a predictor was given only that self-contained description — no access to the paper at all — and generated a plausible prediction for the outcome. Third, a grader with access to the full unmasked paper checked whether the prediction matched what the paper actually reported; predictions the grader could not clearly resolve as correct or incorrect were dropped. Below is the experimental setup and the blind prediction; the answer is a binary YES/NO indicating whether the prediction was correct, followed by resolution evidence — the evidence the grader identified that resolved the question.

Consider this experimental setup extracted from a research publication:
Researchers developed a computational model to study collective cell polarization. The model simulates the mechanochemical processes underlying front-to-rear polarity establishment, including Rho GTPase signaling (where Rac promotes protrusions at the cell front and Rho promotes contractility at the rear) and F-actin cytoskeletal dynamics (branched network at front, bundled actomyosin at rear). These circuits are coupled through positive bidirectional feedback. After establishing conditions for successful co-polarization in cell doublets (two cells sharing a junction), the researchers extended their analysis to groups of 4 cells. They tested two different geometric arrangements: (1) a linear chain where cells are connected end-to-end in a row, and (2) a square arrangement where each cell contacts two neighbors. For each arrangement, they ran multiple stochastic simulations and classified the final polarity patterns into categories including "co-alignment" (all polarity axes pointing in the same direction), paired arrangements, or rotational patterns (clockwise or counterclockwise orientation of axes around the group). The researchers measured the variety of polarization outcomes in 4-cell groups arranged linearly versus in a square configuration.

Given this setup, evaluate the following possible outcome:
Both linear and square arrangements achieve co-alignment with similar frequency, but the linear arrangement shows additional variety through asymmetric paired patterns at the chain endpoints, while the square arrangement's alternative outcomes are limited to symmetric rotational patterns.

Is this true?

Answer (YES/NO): NO